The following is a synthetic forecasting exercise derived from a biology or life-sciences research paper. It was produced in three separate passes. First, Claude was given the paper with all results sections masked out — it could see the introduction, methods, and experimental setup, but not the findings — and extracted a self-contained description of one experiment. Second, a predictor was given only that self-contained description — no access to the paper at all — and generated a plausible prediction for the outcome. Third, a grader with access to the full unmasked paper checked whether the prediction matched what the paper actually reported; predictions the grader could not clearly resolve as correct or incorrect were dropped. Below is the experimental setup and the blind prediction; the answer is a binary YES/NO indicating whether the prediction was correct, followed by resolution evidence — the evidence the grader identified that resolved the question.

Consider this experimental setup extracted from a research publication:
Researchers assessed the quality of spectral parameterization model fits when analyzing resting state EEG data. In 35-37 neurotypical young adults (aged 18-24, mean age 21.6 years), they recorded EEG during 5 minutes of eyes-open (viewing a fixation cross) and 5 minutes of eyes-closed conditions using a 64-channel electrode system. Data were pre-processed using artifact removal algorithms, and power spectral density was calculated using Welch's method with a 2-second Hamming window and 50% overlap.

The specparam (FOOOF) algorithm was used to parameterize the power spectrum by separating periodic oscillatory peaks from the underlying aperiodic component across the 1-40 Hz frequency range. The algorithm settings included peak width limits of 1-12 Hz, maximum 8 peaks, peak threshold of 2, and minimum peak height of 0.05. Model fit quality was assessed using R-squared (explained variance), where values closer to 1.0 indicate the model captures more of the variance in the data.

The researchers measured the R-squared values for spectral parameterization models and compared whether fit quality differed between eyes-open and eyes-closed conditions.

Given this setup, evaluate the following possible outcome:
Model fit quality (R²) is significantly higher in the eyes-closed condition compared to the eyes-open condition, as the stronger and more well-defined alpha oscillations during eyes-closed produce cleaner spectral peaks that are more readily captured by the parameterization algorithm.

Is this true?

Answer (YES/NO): NO